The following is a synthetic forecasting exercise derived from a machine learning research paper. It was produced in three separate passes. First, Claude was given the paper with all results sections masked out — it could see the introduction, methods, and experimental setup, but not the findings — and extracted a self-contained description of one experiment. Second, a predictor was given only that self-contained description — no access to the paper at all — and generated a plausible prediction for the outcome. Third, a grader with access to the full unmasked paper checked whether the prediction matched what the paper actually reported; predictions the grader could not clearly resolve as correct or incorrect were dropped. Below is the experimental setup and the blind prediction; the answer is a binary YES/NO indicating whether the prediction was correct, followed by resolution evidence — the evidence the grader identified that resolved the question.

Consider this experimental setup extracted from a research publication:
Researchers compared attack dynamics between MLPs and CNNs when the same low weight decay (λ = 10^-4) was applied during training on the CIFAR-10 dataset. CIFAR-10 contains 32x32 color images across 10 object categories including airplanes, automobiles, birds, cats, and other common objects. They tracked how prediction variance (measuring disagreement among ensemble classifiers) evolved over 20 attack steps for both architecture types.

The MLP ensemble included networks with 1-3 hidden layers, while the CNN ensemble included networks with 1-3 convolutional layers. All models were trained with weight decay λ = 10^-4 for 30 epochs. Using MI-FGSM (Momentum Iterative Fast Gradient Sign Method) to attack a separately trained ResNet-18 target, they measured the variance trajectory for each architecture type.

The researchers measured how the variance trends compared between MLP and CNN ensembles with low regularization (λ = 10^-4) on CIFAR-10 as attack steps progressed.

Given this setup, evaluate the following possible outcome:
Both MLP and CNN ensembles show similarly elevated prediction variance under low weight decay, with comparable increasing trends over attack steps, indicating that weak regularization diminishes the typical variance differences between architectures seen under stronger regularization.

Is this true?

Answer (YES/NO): NO